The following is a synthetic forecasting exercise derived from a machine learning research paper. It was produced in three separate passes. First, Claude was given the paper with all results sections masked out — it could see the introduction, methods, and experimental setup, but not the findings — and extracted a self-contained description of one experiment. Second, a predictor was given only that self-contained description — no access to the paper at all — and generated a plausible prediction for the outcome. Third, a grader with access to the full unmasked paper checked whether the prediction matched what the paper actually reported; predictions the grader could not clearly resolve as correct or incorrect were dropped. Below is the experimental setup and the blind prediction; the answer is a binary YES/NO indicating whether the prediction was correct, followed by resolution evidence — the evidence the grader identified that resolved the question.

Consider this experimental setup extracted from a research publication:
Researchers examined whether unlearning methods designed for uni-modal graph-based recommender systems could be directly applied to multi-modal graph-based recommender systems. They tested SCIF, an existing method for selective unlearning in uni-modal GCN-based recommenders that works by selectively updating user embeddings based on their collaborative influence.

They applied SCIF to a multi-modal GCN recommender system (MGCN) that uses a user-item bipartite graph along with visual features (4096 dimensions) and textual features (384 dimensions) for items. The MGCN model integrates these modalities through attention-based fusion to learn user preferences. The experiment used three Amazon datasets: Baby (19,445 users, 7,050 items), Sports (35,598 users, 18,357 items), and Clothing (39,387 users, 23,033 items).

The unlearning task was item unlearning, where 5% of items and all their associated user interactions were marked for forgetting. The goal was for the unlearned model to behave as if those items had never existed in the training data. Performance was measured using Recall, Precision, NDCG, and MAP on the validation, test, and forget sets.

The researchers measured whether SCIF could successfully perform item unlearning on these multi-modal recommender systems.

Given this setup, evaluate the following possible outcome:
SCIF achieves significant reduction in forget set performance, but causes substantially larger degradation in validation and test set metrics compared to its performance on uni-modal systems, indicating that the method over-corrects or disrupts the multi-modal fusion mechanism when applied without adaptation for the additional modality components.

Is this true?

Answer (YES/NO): NO